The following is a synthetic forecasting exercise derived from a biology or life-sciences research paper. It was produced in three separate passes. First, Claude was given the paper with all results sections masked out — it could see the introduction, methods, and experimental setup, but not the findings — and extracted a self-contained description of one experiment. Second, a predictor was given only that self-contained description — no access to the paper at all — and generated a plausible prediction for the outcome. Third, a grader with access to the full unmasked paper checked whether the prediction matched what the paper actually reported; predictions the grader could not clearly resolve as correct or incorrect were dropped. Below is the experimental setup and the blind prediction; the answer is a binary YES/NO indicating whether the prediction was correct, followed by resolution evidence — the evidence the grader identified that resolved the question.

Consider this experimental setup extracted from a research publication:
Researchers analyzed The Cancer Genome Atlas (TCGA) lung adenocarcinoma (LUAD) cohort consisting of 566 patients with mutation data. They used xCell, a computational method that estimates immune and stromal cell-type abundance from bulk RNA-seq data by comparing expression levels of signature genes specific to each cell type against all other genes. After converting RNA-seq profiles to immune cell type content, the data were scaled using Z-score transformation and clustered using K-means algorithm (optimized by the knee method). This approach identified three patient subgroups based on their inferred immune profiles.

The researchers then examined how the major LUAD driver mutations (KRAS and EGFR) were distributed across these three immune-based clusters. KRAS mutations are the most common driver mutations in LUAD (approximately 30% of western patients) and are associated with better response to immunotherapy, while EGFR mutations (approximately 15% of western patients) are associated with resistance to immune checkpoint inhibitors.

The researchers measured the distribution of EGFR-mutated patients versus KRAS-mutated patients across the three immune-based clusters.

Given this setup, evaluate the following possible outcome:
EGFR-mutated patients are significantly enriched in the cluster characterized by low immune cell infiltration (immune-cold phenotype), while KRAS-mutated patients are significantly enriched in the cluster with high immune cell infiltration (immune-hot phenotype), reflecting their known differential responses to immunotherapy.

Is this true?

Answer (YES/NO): NO